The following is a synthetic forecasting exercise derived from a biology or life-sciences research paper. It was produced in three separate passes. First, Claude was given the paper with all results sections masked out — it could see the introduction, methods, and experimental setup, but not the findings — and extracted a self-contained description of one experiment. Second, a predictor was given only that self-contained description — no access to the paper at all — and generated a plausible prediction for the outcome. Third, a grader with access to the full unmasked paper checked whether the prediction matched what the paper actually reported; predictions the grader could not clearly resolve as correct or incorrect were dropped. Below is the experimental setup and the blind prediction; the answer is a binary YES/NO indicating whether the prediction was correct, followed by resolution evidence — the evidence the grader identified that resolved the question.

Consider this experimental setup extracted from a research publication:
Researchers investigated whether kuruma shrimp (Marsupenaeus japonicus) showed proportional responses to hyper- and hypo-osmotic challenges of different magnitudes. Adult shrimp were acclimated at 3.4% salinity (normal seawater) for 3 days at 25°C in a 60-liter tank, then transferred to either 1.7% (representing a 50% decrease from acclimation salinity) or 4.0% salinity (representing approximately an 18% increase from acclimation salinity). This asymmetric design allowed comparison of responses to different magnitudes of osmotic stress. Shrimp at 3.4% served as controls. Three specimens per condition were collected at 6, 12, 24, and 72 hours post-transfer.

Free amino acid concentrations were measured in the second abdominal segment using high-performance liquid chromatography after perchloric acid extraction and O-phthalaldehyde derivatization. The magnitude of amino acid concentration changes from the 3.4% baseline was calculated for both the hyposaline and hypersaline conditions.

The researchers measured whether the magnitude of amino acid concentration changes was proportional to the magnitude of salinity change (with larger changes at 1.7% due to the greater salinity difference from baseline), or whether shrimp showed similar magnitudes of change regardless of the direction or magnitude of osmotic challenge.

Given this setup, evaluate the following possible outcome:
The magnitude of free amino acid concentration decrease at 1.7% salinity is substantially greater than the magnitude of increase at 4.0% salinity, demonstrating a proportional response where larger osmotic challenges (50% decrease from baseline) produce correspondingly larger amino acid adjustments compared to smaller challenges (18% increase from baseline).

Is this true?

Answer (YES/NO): YES